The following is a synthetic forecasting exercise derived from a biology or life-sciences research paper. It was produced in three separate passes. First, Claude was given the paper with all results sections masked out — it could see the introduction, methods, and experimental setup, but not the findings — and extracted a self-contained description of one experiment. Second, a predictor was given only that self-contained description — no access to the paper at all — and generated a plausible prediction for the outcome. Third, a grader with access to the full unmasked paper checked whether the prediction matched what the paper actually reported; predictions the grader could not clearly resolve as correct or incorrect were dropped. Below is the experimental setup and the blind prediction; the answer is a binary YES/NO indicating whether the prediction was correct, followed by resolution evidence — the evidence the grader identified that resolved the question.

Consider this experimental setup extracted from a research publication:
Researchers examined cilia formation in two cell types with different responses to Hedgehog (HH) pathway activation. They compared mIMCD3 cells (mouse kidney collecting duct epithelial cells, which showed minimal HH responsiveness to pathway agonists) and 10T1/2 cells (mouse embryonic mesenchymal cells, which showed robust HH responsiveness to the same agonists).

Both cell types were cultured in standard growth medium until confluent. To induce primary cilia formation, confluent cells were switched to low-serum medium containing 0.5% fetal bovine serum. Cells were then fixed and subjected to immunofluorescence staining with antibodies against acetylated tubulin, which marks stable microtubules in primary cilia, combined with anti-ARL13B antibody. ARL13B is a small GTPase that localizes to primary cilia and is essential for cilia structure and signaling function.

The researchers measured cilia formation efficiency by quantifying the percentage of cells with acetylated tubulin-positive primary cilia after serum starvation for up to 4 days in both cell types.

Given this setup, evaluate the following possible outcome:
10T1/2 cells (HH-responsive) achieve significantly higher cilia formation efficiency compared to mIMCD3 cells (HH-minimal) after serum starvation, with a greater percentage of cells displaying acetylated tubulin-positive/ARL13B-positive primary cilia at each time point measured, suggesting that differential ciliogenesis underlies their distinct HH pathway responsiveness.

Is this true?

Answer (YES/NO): NO